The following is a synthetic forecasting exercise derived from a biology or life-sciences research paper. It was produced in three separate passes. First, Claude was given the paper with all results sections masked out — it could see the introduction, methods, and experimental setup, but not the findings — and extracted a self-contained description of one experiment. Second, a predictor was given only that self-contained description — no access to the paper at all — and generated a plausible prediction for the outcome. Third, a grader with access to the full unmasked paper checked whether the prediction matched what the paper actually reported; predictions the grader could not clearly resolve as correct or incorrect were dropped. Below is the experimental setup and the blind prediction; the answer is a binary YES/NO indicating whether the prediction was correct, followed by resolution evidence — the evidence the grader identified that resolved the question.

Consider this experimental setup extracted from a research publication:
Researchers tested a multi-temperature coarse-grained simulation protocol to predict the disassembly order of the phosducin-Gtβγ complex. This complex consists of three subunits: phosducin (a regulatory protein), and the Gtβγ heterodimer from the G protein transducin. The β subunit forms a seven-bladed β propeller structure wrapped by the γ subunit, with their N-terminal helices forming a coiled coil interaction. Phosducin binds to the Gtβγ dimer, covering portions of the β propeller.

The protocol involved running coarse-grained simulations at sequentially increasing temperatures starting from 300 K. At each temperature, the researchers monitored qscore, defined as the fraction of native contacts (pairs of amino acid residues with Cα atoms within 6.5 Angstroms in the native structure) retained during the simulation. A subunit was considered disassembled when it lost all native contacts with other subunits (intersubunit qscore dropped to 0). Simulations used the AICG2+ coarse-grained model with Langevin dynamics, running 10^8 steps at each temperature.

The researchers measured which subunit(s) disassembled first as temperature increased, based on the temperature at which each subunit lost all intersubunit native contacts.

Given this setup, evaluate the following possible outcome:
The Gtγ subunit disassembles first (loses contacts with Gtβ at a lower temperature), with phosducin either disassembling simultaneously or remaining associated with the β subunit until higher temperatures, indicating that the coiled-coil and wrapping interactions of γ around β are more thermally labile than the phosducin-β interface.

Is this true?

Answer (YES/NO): NO